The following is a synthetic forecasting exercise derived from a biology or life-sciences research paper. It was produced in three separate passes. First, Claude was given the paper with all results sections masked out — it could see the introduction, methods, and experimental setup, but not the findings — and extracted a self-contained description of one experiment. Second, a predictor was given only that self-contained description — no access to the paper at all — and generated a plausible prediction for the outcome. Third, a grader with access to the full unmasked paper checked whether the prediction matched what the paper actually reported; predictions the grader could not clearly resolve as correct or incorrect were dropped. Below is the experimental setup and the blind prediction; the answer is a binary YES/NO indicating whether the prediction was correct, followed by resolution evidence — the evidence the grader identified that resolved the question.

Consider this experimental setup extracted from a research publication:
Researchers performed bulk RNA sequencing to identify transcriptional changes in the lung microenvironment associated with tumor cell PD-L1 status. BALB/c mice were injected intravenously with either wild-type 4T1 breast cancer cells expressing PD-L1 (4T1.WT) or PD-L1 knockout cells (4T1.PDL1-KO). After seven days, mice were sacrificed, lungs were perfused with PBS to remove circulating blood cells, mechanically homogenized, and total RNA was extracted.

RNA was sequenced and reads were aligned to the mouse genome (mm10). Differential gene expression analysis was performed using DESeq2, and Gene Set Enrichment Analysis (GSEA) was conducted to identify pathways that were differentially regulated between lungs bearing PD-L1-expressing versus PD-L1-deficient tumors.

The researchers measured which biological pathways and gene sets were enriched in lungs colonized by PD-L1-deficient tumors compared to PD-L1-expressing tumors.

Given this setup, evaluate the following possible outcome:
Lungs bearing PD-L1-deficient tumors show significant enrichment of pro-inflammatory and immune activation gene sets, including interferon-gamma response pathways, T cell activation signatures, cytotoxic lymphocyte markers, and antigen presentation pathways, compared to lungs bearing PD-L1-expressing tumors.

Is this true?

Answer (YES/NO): NO